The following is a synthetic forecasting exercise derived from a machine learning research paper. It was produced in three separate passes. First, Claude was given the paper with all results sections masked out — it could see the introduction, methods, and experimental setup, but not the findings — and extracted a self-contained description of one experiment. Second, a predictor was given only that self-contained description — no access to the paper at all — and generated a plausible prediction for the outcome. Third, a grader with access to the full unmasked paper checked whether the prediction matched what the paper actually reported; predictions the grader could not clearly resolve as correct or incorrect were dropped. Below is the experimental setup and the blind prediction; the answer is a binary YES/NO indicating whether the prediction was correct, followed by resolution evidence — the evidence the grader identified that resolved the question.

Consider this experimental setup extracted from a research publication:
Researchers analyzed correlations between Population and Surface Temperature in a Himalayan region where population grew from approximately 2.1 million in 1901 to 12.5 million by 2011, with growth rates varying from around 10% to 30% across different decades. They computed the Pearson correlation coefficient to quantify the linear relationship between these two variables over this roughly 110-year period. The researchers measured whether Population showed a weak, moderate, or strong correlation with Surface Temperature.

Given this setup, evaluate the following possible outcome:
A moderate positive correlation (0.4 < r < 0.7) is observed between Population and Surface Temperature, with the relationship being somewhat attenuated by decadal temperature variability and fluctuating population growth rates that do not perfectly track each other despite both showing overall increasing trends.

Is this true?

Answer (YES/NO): NO